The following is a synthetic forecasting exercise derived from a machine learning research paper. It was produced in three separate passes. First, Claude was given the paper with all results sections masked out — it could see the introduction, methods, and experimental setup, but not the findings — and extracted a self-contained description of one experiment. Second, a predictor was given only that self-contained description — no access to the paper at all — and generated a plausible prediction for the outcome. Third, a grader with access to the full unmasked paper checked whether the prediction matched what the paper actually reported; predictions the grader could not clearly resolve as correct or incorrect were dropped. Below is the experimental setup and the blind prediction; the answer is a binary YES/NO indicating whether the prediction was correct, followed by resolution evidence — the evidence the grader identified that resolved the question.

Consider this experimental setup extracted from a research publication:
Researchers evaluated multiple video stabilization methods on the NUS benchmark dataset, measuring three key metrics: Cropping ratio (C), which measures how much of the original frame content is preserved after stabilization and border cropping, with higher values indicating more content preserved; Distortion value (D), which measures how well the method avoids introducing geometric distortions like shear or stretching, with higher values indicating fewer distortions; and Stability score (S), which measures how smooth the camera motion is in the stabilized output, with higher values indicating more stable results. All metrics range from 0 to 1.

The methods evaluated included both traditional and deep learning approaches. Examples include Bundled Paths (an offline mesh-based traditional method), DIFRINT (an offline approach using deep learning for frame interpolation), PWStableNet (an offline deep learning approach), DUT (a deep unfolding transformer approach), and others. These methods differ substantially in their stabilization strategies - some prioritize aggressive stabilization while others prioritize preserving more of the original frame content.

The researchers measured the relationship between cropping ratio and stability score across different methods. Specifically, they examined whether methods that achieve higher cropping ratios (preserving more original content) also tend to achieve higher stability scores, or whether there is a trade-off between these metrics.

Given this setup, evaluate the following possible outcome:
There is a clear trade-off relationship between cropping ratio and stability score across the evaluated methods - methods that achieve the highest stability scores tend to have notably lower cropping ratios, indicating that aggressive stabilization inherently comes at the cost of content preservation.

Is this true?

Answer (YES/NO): NO